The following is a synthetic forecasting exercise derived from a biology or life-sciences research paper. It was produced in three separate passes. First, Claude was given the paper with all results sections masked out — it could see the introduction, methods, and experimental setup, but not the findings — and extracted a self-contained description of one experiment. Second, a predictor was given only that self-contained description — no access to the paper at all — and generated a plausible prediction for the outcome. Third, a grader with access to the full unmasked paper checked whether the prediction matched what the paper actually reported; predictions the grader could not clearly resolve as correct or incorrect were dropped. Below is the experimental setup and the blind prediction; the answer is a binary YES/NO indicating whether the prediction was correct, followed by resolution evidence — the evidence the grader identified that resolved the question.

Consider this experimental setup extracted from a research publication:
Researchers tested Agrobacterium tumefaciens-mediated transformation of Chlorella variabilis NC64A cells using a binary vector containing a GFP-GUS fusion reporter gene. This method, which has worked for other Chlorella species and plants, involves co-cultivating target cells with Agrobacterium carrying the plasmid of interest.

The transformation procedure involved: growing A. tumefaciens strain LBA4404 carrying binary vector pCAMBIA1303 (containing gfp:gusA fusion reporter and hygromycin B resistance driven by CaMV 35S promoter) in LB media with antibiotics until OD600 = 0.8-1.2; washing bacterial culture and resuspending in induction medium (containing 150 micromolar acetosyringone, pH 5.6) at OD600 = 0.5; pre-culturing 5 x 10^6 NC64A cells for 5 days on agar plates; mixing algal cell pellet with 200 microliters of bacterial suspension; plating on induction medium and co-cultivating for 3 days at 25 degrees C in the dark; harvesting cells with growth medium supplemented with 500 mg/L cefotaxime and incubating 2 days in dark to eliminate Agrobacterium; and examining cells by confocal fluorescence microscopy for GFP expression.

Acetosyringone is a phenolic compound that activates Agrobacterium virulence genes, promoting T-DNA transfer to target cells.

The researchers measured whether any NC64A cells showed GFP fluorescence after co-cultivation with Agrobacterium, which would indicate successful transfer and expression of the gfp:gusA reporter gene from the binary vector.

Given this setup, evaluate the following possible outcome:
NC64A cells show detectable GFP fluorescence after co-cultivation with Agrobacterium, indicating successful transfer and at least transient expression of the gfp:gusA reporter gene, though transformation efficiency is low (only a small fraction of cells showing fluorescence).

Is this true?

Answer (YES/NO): YES